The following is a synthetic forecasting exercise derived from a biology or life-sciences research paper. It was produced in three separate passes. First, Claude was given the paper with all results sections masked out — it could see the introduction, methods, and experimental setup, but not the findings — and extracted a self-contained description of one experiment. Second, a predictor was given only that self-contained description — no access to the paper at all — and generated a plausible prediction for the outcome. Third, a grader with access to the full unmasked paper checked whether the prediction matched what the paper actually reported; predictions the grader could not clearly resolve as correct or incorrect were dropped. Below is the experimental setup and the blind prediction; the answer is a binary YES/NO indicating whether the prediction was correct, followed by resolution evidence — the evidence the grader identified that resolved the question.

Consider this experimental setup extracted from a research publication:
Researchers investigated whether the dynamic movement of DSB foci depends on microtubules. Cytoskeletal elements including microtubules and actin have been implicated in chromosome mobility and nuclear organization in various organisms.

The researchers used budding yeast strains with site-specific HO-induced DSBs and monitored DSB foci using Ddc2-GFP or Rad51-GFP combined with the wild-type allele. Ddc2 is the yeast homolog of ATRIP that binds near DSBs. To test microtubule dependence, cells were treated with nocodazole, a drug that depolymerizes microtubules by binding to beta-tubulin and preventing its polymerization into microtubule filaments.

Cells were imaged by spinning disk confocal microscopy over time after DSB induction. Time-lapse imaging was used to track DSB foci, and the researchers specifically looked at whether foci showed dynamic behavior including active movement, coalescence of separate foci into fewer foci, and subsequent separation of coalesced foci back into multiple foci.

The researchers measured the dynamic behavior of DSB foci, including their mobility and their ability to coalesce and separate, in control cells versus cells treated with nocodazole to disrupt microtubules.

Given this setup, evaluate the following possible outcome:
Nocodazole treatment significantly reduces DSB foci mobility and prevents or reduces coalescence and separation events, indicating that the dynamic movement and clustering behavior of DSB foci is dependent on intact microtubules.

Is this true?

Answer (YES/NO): NO